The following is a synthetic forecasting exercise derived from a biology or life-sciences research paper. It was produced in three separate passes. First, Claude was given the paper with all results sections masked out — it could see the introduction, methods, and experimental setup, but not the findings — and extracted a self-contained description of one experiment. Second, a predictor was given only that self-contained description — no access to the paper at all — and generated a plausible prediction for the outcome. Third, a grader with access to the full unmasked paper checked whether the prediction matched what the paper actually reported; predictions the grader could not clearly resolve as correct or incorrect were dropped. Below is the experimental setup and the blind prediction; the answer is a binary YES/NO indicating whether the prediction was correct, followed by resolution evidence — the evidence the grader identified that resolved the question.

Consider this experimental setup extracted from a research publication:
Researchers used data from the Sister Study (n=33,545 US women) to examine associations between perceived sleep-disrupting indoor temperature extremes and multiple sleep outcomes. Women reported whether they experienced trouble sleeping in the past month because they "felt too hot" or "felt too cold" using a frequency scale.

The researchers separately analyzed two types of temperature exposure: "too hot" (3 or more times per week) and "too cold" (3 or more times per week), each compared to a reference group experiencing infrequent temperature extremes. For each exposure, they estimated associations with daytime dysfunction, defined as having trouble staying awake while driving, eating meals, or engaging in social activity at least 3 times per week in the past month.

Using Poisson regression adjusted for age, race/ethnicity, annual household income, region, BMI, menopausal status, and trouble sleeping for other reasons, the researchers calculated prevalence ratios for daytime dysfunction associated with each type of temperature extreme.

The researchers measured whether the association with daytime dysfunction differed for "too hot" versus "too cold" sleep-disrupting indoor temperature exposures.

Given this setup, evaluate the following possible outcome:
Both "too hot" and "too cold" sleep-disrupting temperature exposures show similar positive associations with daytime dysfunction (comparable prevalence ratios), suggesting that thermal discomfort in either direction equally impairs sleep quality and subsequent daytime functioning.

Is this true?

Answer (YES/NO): NO